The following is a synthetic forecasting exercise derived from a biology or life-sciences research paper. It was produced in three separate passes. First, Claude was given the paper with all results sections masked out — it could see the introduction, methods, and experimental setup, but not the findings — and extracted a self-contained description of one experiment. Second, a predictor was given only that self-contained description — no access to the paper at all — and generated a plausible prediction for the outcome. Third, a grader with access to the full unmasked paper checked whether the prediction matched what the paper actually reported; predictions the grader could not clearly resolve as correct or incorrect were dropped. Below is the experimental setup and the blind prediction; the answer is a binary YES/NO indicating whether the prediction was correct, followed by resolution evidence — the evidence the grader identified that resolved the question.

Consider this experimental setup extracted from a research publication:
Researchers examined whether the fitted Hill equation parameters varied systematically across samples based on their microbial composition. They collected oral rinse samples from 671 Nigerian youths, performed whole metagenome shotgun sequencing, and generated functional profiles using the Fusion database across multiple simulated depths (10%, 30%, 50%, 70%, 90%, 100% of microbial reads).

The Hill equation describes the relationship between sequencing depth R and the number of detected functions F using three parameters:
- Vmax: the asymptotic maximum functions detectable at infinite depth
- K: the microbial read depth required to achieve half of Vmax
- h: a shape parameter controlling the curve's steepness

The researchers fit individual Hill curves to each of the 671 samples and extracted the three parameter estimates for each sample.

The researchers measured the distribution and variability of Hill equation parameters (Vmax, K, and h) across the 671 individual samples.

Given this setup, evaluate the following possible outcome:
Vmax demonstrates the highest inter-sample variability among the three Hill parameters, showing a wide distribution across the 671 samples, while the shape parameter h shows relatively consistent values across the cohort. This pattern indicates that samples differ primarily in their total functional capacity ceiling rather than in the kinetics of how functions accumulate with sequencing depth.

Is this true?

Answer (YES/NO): NO